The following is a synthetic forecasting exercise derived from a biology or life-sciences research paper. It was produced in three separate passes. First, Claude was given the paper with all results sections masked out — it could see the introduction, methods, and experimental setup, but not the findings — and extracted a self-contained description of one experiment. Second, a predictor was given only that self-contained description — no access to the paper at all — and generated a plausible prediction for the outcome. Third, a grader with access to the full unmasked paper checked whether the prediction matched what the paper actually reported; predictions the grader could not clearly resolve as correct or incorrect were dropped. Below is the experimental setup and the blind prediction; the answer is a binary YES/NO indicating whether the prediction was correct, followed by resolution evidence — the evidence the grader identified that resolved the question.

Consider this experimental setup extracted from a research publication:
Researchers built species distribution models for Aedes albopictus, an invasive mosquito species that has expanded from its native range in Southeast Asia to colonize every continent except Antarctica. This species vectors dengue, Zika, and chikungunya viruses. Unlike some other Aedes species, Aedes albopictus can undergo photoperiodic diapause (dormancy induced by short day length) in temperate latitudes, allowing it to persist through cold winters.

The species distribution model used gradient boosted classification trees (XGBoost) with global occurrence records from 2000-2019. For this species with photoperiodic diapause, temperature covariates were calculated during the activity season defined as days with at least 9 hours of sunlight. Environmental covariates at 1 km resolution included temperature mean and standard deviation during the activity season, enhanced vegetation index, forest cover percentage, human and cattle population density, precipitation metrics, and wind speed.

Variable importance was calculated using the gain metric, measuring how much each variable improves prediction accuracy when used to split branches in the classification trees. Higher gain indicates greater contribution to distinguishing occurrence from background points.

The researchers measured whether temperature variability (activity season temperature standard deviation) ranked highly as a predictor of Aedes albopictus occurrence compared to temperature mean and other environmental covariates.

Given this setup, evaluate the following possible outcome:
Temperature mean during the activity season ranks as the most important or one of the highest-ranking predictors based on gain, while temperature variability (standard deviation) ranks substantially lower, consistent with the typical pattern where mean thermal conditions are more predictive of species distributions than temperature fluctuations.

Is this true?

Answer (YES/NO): NO